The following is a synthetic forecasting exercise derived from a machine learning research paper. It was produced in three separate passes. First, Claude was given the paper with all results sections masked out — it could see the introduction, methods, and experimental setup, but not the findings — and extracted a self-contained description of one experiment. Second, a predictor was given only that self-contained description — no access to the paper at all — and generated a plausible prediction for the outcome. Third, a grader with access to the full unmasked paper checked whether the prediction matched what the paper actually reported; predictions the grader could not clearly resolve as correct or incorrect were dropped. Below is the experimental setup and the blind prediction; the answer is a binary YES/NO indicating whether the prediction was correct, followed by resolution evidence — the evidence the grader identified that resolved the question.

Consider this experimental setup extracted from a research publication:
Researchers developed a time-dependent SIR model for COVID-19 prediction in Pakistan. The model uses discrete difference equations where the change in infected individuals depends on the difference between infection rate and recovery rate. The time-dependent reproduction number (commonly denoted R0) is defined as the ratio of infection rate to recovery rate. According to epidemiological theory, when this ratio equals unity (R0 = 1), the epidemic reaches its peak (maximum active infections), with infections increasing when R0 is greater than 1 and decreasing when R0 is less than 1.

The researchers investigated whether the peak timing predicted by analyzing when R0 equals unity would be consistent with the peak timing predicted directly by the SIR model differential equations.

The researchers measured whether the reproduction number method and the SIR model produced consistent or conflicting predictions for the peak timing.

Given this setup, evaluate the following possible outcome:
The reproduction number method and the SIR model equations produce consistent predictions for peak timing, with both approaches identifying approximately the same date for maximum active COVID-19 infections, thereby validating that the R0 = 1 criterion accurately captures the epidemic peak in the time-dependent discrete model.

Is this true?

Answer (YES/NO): YES